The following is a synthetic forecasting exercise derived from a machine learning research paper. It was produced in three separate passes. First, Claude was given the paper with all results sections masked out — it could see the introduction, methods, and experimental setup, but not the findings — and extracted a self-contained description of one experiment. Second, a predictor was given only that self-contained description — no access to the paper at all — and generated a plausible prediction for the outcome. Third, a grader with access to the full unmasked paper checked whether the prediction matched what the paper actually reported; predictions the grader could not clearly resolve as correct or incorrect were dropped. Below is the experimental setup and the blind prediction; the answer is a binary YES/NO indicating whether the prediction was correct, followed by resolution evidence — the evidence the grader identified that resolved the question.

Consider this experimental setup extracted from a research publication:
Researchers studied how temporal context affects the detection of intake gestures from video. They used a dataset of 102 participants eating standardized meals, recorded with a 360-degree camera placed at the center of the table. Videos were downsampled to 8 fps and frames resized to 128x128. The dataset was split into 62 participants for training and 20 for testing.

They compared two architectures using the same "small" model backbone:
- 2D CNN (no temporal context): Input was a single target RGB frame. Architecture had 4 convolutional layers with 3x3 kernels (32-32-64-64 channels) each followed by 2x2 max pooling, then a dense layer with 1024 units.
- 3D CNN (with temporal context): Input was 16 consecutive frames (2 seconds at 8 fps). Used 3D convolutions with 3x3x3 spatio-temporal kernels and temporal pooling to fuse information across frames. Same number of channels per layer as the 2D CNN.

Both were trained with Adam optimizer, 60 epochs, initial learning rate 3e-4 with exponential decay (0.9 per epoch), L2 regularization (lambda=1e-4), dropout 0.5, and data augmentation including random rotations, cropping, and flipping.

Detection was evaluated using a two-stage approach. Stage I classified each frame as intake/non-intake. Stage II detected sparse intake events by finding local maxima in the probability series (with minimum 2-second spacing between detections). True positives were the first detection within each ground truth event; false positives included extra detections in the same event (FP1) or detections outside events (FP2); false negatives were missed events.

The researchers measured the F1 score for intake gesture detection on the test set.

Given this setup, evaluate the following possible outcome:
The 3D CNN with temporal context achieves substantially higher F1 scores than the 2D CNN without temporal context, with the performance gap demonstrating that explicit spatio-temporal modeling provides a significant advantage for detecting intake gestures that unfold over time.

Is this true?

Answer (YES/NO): YES